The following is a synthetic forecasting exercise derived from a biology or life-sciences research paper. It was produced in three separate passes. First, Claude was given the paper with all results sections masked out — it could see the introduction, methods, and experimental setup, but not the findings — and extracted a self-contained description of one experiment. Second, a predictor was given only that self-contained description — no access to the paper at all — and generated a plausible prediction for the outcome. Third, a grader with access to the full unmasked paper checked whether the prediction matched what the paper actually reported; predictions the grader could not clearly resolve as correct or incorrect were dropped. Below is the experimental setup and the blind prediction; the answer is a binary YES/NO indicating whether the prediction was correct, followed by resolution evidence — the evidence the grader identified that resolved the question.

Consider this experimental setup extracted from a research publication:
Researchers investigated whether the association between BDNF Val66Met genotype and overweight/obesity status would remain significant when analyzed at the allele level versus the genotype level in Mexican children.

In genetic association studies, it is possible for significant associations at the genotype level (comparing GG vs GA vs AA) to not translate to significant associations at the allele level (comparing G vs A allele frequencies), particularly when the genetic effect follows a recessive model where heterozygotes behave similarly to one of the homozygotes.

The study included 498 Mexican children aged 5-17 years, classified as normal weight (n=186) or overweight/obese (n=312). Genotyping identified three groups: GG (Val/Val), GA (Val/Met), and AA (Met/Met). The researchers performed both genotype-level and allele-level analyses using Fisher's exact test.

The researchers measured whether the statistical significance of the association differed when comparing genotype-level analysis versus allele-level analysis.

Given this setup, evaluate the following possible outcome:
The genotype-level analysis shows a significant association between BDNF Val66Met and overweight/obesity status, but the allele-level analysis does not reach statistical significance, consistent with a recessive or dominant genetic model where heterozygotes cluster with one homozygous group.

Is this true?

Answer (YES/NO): YES